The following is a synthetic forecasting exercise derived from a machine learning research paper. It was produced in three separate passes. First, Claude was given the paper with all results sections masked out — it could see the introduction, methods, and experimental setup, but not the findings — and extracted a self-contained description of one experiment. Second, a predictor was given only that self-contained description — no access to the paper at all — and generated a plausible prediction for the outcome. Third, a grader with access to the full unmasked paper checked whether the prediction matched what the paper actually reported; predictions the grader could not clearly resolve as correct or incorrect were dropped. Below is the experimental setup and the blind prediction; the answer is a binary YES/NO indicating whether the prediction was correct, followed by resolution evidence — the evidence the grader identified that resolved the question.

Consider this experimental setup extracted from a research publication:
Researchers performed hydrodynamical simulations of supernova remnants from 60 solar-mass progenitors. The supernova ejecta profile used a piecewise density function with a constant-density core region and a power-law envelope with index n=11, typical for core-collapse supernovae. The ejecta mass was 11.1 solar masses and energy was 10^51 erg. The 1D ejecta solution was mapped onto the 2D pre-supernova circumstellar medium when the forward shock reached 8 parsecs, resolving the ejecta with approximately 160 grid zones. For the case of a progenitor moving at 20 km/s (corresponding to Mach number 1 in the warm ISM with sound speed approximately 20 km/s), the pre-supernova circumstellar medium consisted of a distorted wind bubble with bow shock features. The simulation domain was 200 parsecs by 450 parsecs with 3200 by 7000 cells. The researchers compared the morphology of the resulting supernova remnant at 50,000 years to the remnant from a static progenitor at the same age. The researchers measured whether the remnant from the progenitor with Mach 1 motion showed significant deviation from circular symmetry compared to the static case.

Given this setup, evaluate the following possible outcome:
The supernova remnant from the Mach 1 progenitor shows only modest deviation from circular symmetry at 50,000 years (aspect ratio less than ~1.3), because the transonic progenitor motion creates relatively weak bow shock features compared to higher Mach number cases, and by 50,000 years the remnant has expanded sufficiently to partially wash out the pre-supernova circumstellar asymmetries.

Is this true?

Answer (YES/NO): NO